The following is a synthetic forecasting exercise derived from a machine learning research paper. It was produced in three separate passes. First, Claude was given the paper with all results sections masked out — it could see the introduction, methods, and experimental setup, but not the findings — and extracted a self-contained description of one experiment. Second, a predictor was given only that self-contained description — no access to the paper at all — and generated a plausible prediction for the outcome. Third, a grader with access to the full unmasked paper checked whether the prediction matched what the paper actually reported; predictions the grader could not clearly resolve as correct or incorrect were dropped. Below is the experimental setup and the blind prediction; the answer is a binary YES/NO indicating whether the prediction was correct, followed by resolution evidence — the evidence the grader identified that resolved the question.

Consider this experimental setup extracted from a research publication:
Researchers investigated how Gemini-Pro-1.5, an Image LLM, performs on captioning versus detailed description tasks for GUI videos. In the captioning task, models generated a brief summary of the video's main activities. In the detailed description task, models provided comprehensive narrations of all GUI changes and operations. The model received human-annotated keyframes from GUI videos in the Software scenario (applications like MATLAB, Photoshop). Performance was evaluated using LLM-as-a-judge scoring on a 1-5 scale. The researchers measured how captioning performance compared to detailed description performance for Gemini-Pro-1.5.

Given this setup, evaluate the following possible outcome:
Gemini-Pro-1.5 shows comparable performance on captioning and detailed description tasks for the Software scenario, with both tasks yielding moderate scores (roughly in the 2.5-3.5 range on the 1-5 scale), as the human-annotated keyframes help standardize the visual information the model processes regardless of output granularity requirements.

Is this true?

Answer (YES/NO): NO